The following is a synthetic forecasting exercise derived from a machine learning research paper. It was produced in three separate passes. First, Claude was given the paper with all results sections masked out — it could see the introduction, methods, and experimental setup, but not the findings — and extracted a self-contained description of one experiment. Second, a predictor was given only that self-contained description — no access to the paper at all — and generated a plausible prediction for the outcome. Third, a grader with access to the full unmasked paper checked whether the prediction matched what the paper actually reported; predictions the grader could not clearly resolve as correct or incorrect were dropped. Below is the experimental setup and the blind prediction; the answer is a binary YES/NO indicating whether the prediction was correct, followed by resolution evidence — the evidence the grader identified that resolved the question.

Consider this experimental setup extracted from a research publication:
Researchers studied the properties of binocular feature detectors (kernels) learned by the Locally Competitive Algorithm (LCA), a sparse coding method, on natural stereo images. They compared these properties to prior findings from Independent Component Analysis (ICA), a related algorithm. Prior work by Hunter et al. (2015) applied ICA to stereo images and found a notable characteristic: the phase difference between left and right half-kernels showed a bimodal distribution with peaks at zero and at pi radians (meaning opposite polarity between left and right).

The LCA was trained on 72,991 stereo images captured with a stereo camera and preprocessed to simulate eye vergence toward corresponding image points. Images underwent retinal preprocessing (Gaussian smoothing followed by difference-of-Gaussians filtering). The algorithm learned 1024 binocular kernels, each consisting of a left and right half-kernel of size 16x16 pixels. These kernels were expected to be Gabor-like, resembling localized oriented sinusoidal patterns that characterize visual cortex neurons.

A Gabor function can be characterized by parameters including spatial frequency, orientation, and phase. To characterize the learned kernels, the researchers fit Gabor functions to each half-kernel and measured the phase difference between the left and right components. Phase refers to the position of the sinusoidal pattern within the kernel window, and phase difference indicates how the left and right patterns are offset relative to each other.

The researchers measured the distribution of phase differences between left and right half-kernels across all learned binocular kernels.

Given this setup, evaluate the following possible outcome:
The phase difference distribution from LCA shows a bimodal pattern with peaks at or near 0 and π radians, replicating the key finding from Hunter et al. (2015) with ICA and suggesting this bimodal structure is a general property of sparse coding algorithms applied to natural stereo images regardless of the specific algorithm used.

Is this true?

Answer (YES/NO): NO